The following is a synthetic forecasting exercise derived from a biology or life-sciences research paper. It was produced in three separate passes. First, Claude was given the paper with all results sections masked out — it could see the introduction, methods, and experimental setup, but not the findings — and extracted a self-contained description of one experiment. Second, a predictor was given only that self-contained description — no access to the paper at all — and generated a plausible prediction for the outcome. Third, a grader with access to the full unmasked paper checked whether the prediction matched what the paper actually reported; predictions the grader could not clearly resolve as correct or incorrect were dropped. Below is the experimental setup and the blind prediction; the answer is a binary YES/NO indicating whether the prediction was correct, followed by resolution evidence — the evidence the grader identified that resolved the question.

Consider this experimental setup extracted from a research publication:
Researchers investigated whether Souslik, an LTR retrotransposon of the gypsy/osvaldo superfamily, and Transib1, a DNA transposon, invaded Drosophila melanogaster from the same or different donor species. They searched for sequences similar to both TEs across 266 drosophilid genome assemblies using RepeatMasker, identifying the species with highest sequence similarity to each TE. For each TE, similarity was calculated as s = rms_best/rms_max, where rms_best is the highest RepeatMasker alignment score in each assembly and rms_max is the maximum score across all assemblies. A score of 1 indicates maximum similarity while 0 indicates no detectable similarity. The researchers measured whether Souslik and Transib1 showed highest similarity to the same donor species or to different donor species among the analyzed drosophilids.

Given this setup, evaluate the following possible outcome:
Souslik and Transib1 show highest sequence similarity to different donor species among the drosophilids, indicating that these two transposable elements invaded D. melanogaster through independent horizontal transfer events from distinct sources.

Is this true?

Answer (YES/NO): NO